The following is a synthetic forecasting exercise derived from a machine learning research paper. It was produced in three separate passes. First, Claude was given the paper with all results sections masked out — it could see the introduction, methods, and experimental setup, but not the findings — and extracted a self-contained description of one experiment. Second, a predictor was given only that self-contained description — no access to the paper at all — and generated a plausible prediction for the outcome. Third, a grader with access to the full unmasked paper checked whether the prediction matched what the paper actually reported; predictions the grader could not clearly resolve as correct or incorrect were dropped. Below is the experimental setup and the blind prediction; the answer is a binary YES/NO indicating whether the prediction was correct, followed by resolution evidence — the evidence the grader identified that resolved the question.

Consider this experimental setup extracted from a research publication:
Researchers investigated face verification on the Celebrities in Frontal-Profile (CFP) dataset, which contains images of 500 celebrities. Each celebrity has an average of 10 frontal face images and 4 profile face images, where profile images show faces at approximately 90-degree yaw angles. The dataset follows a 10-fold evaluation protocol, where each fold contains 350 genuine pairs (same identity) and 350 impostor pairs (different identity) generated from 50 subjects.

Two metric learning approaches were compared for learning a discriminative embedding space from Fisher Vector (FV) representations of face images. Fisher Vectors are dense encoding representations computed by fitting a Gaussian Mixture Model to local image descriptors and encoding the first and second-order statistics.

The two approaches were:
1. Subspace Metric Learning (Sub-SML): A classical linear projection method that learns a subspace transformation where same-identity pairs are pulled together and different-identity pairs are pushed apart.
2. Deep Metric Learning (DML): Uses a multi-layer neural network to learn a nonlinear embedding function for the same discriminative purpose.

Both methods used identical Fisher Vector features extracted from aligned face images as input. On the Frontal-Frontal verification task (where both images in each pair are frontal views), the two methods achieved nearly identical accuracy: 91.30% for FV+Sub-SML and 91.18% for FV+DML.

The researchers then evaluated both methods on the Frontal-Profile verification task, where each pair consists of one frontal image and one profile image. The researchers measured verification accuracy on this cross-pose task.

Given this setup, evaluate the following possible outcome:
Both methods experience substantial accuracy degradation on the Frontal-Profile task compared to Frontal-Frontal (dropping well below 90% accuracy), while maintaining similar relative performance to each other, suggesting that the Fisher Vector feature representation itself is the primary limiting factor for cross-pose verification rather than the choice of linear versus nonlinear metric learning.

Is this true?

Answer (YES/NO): NO